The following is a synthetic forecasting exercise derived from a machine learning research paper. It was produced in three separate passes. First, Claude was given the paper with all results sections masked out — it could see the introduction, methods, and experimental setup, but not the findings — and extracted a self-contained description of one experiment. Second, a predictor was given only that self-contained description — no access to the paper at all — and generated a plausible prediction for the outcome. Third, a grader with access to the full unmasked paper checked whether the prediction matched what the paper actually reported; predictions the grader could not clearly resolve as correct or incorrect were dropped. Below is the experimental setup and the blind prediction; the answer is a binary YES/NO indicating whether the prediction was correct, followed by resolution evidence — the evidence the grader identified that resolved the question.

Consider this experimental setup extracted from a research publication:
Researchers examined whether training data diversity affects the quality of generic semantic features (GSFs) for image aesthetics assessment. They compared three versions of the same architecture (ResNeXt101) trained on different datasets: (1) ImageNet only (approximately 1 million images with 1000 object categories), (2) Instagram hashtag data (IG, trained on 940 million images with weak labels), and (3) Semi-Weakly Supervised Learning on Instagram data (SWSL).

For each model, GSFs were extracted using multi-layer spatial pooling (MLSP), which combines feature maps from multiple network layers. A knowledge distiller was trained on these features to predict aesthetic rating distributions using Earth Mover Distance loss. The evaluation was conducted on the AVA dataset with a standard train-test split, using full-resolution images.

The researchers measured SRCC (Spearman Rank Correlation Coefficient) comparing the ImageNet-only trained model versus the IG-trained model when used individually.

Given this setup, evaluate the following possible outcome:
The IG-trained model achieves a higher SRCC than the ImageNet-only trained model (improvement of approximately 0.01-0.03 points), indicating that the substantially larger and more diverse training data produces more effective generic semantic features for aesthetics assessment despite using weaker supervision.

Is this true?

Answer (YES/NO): NO